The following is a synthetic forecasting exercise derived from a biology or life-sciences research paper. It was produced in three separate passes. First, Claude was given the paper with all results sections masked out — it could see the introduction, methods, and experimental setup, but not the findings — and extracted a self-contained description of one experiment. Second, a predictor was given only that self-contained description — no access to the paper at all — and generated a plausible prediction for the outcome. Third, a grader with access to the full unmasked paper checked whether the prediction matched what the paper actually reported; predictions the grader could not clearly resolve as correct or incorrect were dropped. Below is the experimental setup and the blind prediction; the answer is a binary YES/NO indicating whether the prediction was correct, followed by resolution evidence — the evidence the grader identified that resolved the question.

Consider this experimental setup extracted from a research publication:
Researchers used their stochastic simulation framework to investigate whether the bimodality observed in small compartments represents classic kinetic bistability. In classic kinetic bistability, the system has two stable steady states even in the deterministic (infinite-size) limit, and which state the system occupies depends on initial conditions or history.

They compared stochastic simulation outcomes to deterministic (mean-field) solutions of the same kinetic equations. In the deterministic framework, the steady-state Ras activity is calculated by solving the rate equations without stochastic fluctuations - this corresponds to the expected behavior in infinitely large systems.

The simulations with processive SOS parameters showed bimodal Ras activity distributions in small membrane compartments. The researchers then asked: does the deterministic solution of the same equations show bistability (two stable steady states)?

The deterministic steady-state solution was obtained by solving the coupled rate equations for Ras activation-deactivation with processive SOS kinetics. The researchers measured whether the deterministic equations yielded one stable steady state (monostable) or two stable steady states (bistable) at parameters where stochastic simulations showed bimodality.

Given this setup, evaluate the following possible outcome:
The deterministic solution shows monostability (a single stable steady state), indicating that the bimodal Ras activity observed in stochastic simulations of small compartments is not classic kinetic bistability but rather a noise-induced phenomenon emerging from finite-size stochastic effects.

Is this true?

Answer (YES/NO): YES